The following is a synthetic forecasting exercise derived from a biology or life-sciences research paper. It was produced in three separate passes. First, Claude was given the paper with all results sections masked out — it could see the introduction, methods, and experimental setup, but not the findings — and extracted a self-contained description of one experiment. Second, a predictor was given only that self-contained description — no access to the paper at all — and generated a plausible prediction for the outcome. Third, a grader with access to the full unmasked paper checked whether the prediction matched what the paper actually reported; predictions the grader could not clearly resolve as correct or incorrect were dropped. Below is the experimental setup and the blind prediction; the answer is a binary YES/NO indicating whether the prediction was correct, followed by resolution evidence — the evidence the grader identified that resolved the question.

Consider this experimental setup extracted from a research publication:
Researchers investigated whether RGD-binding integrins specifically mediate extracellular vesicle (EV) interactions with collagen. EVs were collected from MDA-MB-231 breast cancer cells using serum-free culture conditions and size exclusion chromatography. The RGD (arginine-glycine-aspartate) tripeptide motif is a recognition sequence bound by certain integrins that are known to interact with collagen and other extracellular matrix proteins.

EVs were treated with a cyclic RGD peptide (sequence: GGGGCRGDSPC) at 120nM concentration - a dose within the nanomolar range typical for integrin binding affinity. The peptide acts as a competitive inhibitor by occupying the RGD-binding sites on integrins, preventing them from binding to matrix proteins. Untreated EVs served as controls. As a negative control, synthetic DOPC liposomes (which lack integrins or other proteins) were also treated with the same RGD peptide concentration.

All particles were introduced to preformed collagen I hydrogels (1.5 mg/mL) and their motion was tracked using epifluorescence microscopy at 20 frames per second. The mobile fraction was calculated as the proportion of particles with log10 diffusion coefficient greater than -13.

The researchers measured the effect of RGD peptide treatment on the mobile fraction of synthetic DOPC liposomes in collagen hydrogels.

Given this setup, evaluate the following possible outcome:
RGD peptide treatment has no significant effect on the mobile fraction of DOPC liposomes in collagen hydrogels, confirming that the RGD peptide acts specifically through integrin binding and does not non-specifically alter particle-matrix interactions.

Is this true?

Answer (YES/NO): YES